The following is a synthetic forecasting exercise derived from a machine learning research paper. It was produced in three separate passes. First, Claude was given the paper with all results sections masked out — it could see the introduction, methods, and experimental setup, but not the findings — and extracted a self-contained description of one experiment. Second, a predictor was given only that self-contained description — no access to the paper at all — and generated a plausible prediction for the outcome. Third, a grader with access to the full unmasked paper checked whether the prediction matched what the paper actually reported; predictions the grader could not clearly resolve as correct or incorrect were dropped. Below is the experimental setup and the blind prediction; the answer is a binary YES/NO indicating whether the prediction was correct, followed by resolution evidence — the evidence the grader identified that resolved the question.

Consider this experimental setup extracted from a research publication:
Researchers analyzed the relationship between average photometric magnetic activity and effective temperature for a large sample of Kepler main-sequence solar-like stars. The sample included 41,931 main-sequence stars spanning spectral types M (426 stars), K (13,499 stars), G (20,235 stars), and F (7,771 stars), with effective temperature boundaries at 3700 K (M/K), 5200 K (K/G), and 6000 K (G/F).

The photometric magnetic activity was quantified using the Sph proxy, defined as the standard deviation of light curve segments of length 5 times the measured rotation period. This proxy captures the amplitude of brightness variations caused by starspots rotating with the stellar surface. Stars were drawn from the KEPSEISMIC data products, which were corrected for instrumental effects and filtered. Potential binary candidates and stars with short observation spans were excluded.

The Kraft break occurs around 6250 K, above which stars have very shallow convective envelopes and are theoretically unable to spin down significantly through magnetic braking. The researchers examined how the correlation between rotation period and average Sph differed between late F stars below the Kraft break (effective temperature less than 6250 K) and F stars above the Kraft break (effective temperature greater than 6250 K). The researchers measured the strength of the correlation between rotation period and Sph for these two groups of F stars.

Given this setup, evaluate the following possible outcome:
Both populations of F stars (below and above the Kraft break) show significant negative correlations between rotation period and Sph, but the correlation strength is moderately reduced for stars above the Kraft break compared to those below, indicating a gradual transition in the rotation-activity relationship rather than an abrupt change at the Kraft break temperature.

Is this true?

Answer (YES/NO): NO